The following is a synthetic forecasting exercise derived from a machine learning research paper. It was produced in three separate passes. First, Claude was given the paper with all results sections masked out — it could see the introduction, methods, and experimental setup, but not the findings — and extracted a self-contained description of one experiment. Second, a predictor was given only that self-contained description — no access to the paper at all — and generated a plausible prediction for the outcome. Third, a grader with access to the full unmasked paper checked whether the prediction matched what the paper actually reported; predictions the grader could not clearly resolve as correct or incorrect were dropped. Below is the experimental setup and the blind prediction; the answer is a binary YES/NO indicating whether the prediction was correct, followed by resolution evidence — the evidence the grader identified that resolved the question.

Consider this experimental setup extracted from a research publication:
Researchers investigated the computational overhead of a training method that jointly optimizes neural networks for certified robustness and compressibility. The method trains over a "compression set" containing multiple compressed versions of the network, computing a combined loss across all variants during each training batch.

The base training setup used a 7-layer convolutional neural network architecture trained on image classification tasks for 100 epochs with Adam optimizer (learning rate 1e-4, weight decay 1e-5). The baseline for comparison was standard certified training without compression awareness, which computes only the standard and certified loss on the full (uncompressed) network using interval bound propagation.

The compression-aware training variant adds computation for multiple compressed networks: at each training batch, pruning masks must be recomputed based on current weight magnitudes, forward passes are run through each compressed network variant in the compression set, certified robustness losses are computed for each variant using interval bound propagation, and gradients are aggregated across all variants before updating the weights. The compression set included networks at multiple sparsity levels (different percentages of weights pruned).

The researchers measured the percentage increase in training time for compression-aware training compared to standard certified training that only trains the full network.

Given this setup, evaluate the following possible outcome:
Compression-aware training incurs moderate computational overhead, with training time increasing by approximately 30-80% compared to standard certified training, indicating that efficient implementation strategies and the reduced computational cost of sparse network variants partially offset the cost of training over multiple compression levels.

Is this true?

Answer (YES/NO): YES